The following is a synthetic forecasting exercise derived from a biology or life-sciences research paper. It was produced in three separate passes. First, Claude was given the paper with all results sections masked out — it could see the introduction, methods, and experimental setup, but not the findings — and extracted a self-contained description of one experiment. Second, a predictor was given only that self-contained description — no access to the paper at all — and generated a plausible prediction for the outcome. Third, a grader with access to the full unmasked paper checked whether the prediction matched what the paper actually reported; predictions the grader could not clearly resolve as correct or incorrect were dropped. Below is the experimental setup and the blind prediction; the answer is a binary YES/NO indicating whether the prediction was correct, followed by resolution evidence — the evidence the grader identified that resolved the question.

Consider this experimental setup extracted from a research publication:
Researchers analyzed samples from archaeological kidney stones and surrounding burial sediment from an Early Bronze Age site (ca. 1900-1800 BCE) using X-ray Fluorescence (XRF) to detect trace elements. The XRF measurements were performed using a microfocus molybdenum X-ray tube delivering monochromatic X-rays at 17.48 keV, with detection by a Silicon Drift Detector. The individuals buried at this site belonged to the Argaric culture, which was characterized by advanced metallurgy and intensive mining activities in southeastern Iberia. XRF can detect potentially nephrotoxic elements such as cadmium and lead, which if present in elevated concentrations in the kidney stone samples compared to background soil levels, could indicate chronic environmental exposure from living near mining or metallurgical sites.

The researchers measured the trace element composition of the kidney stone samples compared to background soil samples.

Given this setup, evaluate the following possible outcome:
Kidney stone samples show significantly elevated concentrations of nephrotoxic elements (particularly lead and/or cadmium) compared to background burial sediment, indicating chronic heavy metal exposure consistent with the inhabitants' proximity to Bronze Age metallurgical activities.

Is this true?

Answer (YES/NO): NO